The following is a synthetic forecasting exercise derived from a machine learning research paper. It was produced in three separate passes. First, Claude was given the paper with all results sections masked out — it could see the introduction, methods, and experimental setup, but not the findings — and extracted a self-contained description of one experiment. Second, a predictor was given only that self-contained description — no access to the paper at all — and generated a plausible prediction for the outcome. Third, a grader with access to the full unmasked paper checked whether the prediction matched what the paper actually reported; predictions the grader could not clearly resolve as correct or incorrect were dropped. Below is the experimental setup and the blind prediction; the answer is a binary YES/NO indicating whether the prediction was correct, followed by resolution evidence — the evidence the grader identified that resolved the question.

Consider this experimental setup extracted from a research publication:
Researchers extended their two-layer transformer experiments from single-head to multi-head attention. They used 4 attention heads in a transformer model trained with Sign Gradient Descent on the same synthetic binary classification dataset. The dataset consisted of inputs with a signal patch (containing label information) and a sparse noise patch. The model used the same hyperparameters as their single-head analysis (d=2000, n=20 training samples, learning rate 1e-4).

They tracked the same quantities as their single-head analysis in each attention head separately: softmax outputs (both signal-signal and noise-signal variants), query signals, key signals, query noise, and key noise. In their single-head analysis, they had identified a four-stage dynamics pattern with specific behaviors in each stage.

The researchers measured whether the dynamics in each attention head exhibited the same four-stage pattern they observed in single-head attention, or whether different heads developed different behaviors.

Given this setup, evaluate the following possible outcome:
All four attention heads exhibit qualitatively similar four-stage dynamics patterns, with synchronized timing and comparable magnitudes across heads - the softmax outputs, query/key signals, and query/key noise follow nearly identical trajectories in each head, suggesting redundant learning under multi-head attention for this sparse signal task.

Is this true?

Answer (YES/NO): YES